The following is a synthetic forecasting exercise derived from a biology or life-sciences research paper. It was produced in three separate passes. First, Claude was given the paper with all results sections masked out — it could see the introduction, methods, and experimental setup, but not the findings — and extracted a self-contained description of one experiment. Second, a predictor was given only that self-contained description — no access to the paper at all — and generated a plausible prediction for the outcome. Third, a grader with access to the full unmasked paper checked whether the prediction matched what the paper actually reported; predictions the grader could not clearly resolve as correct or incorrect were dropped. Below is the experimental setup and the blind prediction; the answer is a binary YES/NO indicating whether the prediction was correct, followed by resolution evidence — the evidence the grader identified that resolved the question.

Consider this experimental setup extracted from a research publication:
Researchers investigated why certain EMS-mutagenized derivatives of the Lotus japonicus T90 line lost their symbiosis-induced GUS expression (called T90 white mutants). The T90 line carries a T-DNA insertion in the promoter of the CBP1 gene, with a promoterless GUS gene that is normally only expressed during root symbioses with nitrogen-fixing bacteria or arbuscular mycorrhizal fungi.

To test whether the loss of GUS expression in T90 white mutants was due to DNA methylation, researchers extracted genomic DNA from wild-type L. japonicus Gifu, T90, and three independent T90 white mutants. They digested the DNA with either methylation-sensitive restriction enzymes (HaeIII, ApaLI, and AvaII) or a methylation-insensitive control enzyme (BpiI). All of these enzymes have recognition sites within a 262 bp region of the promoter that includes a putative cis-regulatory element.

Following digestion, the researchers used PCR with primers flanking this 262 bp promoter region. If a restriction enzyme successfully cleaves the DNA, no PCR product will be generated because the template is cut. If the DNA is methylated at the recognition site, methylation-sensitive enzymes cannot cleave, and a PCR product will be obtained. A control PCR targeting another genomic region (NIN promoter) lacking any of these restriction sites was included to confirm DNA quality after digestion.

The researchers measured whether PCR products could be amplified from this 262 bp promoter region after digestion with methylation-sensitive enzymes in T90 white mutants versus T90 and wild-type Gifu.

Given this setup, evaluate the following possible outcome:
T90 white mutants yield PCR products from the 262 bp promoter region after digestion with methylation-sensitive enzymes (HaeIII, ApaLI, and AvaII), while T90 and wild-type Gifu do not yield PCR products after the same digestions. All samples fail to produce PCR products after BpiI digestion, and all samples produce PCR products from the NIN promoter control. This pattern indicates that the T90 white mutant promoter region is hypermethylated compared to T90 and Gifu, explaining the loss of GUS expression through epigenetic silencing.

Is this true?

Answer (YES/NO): YES